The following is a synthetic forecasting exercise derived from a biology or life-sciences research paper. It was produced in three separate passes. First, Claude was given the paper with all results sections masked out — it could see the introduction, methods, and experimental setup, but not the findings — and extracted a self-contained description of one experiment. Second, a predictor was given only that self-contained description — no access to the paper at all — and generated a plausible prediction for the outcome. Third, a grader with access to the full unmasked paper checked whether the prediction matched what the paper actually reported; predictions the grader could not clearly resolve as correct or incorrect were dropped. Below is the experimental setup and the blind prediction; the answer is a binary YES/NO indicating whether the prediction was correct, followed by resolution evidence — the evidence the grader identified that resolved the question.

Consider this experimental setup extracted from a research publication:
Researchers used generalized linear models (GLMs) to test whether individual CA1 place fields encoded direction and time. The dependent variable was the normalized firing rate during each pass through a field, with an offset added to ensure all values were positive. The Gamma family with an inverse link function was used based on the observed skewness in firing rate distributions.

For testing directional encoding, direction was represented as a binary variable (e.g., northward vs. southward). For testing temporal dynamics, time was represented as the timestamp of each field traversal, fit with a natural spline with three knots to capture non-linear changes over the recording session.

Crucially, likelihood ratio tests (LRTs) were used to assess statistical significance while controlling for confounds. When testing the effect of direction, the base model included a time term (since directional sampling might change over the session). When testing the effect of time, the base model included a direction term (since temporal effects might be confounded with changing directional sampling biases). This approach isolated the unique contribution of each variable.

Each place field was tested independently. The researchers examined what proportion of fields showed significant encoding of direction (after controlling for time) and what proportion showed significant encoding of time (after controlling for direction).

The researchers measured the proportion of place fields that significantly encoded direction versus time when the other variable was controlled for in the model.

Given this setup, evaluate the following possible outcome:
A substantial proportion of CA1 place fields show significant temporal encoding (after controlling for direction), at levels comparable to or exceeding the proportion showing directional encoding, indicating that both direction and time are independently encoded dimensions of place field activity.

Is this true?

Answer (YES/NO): NO